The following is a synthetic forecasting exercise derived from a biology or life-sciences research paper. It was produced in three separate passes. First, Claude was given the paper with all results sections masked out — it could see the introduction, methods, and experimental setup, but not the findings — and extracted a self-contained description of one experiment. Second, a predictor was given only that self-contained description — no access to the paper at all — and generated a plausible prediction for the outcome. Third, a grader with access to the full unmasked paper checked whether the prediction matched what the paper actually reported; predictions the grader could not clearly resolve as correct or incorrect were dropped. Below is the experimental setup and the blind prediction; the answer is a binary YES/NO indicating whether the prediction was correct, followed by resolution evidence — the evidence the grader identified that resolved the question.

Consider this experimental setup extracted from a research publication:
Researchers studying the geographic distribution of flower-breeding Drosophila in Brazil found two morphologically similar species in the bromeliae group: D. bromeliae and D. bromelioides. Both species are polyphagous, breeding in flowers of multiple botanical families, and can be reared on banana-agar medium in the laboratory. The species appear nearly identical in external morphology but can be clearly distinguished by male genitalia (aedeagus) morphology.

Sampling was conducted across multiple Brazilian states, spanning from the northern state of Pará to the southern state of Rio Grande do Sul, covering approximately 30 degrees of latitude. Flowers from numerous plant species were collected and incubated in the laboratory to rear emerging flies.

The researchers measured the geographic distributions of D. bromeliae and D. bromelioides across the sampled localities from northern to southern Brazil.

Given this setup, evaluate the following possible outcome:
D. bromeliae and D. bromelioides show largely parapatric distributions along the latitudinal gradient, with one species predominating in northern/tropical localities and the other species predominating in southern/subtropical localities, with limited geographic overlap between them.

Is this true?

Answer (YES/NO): YES